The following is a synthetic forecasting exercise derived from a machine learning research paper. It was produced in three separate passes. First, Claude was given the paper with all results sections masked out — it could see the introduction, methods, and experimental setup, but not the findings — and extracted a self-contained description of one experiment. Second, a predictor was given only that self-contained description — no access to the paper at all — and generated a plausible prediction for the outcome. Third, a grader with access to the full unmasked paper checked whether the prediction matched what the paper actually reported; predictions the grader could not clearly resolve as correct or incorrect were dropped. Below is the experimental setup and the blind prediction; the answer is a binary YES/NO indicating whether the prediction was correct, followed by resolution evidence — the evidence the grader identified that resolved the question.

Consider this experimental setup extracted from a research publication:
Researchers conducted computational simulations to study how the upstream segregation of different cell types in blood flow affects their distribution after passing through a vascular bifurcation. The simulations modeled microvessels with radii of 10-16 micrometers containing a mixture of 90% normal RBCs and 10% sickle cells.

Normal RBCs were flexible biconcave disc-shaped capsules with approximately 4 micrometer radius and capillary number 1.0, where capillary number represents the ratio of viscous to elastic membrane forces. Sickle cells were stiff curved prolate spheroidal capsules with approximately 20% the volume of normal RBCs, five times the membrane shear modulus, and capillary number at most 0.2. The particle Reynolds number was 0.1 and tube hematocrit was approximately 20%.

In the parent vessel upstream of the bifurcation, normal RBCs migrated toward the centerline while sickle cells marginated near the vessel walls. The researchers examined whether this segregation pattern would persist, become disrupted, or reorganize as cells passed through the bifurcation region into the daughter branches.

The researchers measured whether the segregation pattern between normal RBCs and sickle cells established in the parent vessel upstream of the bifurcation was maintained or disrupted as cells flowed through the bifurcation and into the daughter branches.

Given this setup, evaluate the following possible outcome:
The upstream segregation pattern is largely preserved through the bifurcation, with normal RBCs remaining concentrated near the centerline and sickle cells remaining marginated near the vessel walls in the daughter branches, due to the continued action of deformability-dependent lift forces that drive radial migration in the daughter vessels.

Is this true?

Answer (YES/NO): YES